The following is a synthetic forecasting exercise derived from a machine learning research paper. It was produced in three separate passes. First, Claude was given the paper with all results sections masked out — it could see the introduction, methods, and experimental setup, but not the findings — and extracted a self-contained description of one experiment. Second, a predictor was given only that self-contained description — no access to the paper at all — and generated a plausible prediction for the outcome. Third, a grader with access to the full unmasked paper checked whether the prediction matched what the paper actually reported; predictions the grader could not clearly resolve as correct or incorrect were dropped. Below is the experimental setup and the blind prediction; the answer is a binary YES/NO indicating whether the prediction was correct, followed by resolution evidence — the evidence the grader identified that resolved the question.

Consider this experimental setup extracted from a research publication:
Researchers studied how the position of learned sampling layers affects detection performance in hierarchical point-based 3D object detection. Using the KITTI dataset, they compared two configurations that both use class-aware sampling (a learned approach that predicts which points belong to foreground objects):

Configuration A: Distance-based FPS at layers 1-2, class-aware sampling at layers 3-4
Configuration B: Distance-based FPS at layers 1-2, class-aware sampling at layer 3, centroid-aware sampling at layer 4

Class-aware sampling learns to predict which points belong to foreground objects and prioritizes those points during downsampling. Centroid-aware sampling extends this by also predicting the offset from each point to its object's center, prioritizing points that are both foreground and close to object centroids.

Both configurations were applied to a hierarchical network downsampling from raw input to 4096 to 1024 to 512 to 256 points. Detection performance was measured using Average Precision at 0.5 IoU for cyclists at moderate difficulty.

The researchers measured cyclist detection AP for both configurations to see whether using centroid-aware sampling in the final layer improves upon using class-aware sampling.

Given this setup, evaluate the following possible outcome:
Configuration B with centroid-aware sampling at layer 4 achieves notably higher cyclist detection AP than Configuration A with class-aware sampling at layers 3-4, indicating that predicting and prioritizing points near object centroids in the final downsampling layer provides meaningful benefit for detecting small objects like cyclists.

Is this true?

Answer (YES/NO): NO